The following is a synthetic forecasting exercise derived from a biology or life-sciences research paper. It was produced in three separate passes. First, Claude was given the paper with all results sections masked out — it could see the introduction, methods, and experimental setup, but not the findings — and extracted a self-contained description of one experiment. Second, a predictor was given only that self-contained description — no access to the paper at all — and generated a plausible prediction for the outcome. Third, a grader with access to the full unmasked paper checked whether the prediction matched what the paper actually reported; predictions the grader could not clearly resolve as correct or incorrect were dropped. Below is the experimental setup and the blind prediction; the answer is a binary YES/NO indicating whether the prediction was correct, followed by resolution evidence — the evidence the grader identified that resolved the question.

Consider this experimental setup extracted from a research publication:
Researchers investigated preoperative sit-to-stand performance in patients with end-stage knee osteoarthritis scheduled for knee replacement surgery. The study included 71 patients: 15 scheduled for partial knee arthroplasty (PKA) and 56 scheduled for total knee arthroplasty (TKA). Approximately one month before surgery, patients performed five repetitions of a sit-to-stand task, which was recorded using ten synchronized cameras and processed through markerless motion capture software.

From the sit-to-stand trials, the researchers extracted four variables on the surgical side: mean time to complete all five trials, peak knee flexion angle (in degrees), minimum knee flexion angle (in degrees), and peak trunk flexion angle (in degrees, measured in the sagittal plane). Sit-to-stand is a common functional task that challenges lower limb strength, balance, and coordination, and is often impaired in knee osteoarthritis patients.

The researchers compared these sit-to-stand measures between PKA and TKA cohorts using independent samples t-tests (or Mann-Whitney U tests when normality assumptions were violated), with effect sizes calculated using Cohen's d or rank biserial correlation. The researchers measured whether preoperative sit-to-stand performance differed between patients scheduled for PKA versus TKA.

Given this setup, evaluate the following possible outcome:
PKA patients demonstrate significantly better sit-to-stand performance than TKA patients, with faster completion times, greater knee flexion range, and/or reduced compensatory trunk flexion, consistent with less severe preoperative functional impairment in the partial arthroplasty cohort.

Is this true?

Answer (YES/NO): NO